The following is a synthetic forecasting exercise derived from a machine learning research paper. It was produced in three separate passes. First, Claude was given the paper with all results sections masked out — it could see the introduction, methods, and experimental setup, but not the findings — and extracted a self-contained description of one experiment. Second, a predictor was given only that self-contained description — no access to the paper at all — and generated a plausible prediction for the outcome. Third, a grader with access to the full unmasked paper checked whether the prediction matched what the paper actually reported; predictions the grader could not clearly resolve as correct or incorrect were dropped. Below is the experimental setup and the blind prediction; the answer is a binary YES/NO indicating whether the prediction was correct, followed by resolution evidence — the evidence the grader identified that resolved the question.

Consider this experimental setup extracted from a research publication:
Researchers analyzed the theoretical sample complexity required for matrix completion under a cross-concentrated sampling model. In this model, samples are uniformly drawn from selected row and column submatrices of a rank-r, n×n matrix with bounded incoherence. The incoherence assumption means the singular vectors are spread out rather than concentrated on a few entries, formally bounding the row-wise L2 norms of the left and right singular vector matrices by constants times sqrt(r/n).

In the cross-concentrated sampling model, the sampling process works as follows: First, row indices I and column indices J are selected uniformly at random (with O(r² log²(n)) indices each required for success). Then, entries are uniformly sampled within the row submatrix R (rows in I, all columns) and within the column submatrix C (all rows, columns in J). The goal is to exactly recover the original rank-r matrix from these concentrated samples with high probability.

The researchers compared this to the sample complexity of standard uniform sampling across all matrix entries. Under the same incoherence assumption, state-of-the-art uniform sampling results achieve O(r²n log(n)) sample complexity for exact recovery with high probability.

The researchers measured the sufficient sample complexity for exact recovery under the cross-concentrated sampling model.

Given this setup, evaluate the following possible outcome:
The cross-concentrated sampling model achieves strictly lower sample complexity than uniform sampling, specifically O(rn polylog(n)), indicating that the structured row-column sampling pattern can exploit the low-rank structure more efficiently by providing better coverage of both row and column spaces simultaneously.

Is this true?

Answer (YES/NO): NO